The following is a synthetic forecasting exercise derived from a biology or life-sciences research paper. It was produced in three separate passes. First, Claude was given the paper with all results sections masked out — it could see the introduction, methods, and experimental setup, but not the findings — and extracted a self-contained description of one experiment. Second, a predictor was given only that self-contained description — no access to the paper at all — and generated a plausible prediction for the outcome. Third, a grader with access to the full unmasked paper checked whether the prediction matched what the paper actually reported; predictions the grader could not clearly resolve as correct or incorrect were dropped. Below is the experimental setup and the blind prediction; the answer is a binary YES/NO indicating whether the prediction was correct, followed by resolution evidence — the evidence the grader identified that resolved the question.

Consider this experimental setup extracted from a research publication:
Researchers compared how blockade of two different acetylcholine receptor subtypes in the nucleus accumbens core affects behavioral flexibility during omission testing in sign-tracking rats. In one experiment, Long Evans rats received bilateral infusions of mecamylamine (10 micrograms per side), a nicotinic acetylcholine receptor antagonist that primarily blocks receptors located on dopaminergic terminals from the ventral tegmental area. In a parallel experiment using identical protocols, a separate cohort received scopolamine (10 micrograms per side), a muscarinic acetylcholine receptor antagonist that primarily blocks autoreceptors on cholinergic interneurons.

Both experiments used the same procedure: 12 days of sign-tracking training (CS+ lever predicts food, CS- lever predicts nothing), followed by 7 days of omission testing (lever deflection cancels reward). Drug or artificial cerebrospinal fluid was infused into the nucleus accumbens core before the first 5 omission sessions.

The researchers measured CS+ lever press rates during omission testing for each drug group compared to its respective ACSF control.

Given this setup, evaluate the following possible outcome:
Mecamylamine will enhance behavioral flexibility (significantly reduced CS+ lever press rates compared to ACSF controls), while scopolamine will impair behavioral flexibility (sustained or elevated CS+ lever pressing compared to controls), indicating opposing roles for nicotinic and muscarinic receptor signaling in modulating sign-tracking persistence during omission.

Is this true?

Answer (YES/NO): NO